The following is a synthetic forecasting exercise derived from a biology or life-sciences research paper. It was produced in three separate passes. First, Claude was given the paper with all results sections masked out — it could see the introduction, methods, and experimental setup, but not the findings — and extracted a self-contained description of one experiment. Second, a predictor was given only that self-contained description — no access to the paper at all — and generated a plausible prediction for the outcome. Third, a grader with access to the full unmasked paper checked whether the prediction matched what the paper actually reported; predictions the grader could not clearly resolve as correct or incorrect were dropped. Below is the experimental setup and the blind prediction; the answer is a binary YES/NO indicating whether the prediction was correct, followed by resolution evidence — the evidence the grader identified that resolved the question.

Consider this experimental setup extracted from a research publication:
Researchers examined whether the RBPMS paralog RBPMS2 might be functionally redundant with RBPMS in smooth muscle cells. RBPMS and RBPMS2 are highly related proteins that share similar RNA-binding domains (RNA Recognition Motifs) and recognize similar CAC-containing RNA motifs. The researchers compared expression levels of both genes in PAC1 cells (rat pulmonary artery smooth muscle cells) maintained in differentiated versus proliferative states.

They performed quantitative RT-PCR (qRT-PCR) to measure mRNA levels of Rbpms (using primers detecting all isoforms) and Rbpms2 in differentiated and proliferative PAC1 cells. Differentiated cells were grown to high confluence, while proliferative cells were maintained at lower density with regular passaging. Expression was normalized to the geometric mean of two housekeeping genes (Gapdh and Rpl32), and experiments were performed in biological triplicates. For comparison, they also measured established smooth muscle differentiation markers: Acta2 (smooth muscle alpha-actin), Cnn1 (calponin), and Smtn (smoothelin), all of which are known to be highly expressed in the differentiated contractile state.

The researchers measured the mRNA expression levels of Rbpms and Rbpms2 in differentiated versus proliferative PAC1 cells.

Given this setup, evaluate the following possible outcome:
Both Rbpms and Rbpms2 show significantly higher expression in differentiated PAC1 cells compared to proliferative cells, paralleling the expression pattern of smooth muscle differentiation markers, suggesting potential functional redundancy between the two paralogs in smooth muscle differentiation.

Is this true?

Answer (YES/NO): NO